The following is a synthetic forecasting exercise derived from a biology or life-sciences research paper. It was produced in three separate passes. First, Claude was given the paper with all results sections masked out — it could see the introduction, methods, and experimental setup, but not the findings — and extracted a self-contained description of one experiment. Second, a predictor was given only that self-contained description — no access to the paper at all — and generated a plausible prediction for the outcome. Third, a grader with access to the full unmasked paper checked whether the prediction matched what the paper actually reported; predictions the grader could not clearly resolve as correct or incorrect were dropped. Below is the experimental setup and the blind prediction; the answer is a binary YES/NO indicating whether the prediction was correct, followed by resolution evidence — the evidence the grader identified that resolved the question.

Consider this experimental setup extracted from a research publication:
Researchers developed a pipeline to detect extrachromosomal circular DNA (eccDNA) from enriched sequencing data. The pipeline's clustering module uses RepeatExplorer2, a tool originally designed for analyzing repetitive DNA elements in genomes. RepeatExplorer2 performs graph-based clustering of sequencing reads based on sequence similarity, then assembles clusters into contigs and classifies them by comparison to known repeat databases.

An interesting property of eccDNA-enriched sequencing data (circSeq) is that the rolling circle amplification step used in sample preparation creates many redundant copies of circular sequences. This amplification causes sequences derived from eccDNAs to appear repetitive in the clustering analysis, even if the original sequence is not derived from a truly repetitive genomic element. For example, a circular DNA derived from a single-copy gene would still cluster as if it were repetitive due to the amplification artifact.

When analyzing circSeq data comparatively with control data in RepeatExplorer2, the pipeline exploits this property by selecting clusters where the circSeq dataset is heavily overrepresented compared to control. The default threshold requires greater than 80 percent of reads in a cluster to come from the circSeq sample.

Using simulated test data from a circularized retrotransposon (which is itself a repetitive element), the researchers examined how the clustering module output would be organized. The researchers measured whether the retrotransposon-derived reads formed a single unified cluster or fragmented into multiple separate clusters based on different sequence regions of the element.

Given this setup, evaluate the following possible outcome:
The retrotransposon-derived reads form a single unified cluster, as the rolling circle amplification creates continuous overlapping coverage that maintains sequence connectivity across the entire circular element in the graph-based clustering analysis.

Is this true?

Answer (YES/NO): NO